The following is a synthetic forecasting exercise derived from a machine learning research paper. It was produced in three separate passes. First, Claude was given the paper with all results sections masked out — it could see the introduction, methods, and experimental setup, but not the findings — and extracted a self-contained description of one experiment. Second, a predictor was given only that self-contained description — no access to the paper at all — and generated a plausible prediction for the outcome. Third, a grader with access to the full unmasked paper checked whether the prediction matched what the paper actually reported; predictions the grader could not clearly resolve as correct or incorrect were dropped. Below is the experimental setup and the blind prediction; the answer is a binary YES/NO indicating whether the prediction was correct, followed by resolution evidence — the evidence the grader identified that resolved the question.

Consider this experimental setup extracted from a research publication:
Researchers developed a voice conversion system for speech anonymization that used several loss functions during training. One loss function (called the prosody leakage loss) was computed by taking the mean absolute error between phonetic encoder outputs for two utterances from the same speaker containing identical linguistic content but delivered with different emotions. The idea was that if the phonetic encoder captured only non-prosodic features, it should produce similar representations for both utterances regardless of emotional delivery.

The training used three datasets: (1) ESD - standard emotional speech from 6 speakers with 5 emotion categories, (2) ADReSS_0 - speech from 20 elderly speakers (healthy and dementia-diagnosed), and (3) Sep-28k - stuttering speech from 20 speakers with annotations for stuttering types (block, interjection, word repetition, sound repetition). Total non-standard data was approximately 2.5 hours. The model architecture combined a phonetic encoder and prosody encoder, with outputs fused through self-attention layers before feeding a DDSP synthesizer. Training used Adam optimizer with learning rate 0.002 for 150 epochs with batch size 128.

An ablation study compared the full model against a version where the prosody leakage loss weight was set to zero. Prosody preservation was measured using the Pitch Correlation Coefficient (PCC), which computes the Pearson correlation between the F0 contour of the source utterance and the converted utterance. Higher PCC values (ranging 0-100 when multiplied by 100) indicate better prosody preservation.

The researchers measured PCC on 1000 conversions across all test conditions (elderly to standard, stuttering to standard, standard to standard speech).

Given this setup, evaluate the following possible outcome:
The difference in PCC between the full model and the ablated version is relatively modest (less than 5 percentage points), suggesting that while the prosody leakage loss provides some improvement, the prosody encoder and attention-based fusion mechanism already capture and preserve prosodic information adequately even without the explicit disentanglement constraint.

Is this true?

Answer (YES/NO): NO